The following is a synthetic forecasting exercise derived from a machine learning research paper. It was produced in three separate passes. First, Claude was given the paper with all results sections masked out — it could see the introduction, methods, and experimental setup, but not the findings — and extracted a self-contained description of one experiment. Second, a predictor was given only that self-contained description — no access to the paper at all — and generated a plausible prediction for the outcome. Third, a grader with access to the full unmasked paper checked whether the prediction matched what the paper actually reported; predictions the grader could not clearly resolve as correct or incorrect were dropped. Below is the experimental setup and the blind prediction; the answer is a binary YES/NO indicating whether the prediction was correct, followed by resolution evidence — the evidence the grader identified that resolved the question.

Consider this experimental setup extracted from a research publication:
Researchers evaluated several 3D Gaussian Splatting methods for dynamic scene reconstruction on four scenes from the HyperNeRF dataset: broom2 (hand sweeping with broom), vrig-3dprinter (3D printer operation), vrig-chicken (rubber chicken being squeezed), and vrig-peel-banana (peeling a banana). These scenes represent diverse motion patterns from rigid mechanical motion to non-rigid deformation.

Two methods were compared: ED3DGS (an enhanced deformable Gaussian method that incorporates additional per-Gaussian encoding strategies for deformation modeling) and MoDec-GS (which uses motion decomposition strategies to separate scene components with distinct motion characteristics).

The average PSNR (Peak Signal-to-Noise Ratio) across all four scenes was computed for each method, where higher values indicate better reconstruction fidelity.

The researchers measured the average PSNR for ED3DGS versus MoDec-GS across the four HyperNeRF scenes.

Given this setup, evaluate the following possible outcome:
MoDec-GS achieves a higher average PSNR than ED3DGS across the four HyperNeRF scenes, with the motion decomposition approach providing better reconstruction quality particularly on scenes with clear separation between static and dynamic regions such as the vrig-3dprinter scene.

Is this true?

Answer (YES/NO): NO